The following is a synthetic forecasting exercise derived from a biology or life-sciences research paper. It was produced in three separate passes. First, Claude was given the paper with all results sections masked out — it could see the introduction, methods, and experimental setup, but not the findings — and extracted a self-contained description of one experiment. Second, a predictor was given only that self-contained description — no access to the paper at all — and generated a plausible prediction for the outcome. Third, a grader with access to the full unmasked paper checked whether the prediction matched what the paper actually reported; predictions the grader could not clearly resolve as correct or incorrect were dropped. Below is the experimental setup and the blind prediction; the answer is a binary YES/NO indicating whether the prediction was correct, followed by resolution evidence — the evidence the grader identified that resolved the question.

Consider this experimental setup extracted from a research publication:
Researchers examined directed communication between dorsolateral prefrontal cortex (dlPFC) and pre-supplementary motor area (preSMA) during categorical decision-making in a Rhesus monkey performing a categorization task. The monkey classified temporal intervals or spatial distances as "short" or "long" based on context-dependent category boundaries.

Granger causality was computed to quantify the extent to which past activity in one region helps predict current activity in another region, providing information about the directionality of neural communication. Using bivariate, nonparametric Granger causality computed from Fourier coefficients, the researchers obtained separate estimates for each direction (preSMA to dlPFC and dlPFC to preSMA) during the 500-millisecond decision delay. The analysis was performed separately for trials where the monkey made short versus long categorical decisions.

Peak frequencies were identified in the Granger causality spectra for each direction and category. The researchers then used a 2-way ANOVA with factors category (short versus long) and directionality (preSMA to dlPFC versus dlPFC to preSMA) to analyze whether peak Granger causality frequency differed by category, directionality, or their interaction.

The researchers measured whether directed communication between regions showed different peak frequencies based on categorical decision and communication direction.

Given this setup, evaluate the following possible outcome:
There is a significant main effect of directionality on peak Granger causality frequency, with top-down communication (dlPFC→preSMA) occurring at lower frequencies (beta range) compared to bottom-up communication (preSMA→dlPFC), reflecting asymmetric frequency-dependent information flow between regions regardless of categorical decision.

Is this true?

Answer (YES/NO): NO